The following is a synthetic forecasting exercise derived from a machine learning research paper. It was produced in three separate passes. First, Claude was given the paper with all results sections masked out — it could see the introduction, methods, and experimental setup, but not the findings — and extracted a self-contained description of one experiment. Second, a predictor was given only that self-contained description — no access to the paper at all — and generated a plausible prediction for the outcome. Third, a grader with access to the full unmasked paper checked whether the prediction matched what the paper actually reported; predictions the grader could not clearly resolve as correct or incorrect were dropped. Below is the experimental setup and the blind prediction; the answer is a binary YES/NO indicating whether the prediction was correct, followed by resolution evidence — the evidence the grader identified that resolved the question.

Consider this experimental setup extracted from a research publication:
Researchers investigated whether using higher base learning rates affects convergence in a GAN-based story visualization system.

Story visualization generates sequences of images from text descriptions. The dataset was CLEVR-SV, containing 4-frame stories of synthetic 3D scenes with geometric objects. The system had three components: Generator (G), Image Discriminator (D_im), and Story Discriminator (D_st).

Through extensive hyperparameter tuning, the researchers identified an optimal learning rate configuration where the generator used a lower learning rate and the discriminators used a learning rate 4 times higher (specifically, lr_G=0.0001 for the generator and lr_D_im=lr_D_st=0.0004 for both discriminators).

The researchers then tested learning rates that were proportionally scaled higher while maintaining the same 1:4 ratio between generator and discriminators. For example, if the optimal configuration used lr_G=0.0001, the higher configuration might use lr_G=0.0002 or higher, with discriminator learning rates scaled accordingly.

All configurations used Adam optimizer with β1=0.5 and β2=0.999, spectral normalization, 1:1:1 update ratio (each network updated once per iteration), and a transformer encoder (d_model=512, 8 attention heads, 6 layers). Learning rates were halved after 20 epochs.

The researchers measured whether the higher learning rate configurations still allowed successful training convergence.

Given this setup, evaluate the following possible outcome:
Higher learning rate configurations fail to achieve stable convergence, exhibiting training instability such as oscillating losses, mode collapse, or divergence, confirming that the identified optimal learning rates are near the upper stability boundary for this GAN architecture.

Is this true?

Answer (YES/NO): YES